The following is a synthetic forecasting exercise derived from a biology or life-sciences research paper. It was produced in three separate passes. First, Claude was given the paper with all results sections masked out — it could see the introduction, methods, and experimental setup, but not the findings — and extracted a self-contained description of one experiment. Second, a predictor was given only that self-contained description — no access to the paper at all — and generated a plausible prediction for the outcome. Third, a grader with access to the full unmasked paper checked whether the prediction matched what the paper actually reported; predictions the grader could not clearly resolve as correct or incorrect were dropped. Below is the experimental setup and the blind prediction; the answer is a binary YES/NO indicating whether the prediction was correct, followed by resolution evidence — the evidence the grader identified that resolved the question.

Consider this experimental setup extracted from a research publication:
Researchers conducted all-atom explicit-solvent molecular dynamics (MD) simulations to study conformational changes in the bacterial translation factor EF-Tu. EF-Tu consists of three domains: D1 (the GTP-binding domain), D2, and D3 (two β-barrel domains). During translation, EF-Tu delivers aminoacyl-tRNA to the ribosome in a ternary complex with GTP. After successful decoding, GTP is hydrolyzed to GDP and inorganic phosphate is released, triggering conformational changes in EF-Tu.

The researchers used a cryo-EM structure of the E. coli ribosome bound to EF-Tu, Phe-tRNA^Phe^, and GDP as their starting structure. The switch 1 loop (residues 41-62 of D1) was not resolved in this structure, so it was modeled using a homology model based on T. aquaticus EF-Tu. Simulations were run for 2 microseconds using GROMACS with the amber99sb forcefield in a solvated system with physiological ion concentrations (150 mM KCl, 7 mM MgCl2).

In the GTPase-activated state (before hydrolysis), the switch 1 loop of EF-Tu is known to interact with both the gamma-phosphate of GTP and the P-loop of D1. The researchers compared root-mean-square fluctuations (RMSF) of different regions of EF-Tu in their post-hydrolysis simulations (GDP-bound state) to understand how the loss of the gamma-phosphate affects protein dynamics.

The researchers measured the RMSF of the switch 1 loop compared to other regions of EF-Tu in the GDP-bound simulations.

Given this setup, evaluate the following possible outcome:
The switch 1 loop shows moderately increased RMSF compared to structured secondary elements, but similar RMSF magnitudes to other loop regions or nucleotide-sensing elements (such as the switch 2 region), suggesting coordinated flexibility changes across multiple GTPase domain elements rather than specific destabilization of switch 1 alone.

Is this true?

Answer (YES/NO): NO